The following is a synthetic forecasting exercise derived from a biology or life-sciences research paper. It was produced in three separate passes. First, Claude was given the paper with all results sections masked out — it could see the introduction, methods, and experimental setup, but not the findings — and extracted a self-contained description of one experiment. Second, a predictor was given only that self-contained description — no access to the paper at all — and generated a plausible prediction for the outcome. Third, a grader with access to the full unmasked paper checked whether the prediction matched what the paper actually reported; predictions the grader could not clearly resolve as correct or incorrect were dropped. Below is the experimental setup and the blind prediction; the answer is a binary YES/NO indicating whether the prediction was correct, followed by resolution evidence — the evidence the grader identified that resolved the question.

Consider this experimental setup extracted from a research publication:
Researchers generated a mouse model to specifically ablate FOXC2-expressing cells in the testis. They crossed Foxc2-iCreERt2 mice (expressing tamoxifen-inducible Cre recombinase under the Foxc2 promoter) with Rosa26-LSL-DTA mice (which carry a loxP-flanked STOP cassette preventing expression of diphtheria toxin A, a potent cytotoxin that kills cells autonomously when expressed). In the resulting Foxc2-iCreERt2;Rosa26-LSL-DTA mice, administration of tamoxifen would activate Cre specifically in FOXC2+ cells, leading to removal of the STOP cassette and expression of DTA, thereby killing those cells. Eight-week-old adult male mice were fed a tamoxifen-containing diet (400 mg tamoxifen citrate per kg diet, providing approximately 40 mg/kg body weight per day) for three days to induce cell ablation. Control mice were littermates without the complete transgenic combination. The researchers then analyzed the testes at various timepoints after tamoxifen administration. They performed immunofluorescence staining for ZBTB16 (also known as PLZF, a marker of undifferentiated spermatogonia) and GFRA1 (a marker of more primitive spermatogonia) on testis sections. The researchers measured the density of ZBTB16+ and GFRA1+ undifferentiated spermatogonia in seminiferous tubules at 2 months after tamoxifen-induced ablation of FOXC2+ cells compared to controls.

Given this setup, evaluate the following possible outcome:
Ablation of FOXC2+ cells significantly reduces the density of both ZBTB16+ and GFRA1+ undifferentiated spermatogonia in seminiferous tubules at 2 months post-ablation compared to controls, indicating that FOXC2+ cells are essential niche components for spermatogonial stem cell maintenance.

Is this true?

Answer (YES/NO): NO